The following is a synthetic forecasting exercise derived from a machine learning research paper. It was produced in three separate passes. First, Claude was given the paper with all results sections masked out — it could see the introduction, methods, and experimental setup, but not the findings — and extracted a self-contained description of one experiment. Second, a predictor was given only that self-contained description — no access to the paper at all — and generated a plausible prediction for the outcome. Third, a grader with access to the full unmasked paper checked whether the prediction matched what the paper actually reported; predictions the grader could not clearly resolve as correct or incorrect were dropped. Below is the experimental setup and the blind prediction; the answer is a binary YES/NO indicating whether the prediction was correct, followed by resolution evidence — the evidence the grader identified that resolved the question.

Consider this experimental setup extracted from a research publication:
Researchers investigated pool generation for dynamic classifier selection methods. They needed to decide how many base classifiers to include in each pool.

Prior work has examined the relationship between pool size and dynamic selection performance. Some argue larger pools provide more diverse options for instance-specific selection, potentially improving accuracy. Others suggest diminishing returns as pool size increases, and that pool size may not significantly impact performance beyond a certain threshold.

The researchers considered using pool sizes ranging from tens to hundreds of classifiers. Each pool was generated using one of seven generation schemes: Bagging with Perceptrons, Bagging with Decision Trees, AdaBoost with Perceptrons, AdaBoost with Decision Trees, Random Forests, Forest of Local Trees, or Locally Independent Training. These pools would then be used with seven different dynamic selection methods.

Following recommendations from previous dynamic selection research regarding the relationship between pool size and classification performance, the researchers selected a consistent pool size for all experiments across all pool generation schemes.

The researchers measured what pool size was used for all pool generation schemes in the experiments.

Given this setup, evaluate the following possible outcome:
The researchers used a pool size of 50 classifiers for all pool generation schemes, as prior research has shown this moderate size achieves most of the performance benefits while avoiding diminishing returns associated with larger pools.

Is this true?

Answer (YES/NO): NO